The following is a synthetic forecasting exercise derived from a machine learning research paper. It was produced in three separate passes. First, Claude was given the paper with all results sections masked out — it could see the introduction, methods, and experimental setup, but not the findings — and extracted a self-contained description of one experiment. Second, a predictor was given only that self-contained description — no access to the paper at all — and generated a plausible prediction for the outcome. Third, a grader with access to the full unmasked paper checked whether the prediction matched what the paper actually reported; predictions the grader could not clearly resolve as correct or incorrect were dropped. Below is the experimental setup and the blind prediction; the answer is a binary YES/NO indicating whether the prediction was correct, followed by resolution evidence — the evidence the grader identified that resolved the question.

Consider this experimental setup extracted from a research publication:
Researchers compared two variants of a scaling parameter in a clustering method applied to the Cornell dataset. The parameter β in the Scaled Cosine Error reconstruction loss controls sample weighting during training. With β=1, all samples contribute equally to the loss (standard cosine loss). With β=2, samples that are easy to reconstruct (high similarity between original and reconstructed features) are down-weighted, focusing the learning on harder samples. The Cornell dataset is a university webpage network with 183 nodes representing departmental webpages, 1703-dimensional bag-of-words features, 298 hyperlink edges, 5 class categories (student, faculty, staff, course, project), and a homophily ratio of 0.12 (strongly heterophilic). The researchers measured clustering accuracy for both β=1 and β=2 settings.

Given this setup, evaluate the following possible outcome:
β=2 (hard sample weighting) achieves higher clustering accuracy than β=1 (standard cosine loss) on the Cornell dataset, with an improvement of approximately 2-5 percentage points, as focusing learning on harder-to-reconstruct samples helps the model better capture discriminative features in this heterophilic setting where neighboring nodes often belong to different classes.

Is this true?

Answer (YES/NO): NO